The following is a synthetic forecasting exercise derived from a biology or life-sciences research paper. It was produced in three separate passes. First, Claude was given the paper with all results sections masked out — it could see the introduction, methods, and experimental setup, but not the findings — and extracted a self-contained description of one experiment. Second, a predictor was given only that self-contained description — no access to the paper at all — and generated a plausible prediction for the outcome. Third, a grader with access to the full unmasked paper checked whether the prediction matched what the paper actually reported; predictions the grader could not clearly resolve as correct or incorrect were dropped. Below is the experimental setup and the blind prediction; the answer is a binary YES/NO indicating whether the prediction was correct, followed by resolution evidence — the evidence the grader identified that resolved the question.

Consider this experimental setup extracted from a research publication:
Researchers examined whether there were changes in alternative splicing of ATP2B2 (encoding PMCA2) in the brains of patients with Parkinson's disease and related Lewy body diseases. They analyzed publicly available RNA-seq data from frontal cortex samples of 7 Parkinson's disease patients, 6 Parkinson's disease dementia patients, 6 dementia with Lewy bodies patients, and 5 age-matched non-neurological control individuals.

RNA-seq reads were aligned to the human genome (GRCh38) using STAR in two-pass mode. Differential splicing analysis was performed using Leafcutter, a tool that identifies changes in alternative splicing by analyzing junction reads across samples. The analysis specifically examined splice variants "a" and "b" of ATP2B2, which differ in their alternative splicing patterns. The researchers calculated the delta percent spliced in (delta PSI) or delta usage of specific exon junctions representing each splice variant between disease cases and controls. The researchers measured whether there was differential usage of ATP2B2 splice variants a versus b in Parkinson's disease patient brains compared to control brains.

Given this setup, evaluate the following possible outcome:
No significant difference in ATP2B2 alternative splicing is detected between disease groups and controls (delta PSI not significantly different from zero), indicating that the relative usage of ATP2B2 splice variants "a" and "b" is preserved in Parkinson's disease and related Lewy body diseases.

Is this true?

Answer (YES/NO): NO